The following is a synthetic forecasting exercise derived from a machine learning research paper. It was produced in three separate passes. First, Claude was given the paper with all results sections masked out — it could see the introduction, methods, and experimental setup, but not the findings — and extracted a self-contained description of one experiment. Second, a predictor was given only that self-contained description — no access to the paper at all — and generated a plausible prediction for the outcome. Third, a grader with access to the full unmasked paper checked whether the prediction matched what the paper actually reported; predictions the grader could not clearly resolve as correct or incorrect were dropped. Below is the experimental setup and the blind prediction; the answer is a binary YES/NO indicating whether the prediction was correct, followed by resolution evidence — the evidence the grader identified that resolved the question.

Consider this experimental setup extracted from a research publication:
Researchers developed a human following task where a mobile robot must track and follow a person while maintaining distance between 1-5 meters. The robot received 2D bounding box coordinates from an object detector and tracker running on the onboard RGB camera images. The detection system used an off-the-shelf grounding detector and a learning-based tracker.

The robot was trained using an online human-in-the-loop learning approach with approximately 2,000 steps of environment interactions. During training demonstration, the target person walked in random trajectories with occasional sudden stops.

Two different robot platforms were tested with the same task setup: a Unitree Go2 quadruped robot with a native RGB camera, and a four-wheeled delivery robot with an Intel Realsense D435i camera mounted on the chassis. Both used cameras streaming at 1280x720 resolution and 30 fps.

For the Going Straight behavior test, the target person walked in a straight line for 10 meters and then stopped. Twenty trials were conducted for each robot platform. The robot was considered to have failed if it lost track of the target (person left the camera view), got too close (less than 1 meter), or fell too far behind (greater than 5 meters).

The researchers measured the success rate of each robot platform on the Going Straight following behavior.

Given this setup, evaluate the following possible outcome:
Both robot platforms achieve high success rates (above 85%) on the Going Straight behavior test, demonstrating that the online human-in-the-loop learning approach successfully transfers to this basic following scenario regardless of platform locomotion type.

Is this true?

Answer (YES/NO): YES